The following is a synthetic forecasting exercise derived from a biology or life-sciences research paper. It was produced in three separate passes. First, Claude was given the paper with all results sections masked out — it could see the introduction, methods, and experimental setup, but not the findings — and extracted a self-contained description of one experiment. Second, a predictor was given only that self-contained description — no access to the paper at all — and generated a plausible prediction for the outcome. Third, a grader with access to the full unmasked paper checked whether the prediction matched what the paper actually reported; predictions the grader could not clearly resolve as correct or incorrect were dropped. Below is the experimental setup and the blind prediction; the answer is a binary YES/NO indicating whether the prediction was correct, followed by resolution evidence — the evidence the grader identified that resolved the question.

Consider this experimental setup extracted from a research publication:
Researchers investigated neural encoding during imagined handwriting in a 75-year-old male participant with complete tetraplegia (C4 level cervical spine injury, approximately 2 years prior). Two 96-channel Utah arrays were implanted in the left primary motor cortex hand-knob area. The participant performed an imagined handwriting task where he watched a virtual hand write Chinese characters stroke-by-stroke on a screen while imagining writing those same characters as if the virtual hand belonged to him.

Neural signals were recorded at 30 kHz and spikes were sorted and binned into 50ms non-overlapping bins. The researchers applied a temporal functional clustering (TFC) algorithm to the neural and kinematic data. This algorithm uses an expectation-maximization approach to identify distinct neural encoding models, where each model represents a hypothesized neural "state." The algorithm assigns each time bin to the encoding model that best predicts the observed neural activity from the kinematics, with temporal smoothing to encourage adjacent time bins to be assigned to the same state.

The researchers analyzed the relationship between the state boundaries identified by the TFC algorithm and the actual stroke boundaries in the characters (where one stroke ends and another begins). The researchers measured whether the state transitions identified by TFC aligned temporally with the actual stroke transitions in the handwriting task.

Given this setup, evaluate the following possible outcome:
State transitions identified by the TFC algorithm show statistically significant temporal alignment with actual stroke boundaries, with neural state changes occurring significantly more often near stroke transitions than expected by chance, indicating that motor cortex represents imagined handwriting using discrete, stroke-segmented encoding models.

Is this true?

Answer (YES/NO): NO